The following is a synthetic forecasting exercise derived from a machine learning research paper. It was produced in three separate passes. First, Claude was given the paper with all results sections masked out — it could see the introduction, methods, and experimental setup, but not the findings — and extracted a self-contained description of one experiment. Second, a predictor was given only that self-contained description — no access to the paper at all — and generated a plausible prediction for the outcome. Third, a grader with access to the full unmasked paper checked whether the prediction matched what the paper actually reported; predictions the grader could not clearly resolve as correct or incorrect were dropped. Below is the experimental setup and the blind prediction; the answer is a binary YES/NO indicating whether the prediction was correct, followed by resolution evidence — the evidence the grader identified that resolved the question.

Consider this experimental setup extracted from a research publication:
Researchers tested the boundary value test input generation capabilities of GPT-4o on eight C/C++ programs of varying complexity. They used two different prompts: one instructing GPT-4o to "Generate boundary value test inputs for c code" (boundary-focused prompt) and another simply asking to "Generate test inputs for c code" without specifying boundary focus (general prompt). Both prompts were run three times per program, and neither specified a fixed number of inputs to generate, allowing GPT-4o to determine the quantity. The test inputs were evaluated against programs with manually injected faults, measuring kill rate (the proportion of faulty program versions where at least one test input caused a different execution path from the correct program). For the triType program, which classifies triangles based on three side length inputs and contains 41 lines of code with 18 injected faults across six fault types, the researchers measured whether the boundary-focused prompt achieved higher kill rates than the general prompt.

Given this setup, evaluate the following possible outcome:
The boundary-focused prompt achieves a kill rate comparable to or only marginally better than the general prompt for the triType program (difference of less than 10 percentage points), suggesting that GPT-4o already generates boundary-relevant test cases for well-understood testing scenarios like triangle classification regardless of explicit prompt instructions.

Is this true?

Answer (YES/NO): YES